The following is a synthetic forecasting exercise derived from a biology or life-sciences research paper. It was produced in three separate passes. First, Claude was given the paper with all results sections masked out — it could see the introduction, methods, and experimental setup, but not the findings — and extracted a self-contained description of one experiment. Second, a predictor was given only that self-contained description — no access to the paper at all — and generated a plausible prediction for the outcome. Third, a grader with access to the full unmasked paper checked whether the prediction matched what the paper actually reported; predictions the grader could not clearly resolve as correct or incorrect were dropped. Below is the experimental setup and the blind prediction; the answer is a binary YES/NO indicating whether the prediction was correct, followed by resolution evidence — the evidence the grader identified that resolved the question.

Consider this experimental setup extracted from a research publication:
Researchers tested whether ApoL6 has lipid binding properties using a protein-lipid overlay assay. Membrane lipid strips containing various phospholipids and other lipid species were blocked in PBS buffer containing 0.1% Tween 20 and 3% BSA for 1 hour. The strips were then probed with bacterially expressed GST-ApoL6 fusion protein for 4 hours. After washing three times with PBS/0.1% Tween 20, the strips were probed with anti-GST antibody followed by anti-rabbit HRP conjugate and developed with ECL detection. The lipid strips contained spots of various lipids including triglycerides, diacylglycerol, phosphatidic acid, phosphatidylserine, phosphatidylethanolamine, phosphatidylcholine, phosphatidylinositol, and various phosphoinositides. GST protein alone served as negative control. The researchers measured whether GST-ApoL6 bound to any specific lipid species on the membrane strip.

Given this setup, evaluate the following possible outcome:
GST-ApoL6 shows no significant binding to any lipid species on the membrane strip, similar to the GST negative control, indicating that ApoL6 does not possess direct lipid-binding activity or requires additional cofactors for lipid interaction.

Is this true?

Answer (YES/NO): NO